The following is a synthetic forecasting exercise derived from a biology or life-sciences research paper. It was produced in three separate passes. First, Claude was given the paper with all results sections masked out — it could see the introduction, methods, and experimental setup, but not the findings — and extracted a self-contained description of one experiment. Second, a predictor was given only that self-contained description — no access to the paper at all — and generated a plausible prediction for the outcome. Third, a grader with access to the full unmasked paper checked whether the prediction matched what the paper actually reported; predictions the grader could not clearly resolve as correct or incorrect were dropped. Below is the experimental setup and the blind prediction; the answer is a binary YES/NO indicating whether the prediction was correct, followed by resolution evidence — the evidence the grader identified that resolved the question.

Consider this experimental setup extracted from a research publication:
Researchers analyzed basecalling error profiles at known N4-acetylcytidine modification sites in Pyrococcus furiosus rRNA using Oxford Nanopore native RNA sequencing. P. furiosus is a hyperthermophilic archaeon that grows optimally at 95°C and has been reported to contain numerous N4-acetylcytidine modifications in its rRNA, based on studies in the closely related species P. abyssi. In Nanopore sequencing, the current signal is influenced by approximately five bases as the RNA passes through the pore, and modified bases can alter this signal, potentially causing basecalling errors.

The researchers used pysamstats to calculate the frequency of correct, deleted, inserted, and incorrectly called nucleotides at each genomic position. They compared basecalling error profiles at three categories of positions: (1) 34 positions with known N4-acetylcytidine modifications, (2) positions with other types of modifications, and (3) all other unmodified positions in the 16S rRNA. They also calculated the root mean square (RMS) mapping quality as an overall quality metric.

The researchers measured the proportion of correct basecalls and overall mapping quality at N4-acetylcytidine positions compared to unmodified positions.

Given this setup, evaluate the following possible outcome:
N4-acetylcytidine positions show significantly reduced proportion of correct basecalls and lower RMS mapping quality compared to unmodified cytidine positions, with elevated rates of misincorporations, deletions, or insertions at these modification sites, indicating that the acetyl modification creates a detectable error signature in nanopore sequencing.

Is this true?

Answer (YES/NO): YES